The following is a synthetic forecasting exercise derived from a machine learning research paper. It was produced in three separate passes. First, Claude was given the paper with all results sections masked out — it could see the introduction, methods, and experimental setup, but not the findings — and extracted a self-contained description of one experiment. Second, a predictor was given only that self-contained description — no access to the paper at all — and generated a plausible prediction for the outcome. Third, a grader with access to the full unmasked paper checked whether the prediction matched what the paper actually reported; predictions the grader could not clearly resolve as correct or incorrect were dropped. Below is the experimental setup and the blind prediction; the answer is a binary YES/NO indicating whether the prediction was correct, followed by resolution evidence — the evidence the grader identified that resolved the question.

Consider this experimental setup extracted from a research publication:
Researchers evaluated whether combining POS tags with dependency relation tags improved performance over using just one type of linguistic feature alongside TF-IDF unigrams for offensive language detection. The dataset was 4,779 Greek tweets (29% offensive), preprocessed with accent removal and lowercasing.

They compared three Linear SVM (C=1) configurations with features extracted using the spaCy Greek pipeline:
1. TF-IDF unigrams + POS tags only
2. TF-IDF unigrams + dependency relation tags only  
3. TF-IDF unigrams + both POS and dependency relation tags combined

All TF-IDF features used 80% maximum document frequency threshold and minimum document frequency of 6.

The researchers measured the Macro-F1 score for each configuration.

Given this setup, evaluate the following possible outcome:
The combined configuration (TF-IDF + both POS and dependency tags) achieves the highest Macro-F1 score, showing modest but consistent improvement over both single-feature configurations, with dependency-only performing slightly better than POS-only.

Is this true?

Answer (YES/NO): NO